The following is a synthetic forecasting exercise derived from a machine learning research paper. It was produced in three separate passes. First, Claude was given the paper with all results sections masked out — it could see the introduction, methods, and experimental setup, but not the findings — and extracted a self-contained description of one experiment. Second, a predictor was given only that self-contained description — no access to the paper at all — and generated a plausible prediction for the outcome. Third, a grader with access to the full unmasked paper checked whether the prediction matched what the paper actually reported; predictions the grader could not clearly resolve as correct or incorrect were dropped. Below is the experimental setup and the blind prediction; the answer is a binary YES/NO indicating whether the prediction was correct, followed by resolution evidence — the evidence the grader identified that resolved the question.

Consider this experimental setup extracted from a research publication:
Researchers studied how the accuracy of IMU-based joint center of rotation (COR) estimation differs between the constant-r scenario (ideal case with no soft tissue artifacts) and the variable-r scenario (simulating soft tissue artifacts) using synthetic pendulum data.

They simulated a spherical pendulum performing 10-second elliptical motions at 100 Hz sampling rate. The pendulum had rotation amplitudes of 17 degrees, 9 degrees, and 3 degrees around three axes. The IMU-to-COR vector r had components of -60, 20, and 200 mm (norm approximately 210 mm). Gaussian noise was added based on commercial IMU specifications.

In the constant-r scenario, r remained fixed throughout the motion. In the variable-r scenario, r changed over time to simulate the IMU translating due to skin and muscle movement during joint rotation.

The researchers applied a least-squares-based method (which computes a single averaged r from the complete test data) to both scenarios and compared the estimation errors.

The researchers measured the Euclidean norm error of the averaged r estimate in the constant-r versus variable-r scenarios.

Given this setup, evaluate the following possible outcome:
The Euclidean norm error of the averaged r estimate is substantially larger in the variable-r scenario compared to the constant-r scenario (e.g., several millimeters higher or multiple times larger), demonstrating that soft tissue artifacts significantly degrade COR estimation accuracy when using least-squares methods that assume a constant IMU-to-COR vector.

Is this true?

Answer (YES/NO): YES